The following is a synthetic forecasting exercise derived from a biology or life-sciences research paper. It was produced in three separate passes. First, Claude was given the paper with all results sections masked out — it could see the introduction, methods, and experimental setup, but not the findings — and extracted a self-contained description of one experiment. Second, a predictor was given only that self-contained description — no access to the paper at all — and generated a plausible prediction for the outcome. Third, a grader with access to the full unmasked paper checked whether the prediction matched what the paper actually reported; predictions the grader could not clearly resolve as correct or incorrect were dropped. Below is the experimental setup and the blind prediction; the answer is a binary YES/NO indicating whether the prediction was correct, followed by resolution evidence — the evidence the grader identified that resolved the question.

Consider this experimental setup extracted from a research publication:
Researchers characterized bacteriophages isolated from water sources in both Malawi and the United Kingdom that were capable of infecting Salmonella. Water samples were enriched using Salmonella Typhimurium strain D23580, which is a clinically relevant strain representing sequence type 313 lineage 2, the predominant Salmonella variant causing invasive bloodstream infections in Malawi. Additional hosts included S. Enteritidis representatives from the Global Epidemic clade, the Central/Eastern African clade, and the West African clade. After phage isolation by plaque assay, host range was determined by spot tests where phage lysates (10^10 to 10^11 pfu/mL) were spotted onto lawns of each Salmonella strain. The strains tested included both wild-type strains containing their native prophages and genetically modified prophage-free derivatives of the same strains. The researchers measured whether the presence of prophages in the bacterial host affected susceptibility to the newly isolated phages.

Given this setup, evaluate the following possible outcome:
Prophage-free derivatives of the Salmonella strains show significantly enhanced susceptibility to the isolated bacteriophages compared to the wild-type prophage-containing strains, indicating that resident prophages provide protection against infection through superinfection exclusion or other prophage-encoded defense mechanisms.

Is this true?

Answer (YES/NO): YES